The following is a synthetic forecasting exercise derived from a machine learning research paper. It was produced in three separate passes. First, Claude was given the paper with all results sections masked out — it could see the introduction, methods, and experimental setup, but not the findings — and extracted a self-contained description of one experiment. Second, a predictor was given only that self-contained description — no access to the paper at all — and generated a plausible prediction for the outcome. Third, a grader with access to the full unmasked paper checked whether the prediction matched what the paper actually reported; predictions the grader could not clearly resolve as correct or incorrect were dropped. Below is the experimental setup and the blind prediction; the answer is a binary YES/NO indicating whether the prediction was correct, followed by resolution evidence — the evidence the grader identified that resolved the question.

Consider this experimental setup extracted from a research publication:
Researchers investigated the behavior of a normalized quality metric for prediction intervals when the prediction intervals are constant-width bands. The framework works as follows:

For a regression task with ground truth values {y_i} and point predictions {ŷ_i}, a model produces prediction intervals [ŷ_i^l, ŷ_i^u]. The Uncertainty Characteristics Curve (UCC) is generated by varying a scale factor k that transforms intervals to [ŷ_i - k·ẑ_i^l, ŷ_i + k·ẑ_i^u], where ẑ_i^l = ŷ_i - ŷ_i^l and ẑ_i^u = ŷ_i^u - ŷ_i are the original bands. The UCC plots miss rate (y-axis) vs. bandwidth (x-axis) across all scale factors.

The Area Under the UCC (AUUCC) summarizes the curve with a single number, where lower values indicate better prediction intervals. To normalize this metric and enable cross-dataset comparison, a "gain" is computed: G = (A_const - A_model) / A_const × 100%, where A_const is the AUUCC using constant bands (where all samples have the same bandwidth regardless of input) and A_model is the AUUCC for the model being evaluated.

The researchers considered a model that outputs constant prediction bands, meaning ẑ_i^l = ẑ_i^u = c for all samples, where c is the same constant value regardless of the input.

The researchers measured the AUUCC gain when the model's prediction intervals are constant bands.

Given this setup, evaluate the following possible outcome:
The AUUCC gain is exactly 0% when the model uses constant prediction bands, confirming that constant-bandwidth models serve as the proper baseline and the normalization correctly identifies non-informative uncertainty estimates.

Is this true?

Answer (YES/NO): YES